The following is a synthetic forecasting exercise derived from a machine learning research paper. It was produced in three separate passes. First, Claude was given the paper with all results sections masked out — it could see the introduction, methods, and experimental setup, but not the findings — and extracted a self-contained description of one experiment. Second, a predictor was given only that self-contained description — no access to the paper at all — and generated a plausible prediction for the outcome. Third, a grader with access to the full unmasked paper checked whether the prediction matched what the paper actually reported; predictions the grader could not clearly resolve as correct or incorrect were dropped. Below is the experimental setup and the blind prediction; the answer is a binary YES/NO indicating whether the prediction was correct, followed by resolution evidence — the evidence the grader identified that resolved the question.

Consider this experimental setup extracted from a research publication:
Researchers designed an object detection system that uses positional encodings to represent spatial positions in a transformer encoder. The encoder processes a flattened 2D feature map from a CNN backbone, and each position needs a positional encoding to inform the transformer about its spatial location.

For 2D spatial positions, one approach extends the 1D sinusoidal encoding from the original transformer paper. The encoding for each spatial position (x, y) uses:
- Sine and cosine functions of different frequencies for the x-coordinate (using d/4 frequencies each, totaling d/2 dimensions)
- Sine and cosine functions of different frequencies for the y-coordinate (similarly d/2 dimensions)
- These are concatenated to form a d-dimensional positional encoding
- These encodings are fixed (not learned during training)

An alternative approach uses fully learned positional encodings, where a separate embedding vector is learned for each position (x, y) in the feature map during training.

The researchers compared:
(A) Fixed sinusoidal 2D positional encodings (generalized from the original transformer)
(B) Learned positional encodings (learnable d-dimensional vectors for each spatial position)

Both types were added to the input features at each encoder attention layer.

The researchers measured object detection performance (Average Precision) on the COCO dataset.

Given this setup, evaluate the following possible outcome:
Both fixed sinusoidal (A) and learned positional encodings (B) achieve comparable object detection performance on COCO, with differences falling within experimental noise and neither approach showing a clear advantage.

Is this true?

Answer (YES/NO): NO